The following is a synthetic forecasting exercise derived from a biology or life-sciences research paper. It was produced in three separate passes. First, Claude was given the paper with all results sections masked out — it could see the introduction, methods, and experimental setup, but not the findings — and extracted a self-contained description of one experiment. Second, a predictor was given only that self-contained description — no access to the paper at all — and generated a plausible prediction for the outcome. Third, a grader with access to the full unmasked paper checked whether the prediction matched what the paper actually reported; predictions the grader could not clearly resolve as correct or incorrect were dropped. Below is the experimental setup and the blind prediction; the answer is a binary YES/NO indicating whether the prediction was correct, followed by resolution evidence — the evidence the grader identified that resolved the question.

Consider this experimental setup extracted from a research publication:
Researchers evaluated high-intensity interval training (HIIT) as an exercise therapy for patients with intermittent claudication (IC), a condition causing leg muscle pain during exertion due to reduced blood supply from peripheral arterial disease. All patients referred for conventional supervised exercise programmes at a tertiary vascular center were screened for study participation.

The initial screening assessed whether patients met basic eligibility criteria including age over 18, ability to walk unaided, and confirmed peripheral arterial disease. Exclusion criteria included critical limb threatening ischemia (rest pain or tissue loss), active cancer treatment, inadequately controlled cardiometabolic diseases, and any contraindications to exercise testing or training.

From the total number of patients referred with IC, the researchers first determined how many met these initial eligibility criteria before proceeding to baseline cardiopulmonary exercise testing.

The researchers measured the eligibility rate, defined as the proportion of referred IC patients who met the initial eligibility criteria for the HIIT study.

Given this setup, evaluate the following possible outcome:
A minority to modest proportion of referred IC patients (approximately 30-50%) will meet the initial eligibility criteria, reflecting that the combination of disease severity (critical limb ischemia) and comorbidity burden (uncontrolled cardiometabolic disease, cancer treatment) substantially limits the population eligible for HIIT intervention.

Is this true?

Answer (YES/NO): NO